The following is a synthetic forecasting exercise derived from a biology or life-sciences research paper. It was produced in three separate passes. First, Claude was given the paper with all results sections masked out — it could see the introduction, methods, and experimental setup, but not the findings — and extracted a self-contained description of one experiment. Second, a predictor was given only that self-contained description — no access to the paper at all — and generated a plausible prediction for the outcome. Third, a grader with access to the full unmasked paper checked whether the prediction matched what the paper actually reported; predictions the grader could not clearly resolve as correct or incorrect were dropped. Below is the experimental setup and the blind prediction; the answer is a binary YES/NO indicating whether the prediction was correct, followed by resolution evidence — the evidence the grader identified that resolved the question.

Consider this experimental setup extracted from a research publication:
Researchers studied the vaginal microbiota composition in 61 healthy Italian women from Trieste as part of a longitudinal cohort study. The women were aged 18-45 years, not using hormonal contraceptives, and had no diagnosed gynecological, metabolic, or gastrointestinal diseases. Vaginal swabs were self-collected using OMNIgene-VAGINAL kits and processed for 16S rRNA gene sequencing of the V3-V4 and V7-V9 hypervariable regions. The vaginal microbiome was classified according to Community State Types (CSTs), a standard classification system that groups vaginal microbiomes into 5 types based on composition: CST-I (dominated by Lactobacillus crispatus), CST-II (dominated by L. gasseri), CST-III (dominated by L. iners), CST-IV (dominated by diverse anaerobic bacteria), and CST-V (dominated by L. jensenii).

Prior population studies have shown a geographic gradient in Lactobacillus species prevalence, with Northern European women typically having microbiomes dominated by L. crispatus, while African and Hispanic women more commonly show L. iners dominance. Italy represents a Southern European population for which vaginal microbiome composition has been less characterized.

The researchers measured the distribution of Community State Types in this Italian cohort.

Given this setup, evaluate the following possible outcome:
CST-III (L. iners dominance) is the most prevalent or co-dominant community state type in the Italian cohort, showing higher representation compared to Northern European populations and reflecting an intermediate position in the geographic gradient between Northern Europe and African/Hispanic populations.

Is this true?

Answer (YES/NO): YES